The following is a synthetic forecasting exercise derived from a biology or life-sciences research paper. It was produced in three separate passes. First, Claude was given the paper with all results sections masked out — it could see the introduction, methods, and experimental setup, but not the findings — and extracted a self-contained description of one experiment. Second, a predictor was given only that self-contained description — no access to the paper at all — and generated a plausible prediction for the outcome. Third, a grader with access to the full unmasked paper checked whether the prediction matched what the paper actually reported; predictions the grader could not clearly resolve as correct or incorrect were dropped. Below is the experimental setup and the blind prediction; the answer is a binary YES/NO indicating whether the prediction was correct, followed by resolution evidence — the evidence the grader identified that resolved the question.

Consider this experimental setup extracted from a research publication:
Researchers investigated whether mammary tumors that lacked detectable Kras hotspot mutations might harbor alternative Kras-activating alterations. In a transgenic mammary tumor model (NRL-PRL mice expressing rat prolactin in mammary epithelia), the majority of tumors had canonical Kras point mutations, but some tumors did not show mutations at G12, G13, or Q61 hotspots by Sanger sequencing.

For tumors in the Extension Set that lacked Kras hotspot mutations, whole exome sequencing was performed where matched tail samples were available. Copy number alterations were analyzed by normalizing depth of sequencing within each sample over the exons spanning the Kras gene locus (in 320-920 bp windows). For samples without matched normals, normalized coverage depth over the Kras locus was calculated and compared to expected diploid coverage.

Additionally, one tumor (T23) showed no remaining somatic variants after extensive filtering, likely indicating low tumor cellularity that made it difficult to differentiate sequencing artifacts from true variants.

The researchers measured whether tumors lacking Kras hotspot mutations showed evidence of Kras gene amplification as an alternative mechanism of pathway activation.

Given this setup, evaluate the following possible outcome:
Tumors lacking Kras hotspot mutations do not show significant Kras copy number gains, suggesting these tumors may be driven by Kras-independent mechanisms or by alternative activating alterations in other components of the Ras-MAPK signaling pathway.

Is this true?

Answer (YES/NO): NO